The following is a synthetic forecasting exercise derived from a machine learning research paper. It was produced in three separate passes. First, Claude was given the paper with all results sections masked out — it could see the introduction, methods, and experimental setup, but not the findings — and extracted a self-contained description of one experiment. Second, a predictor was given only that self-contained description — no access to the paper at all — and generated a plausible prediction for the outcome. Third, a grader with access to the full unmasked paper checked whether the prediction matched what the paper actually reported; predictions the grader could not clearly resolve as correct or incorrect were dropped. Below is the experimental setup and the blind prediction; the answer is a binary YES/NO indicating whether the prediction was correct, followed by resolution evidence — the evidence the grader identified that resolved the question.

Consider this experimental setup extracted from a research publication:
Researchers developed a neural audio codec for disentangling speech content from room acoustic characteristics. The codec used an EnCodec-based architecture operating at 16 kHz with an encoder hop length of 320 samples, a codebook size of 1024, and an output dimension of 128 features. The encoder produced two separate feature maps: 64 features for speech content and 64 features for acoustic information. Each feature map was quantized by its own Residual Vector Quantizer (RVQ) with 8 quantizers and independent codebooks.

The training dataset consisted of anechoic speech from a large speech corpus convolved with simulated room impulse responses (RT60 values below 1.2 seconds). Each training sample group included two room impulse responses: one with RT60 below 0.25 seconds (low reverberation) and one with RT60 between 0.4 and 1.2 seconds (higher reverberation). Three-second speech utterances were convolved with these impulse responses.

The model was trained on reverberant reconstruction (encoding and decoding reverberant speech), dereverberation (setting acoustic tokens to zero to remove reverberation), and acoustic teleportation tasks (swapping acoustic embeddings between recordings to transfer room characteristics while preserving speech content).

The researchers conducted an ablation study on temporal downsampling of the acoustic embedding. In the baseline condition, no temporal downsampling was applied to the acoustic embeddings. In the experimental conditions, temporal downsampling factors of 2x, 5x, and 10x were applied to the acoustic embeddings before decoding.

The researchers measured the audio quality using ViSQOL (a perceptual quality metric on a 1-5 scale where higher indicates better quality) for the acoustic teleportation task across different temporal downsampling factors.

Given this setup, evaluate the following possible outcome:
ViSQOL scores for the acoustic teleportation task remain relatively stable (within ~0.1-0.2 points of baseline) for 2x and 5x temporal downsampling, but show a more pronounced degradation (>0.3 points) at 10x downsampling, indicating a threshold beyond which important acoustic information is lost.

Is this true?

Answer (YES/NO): NO